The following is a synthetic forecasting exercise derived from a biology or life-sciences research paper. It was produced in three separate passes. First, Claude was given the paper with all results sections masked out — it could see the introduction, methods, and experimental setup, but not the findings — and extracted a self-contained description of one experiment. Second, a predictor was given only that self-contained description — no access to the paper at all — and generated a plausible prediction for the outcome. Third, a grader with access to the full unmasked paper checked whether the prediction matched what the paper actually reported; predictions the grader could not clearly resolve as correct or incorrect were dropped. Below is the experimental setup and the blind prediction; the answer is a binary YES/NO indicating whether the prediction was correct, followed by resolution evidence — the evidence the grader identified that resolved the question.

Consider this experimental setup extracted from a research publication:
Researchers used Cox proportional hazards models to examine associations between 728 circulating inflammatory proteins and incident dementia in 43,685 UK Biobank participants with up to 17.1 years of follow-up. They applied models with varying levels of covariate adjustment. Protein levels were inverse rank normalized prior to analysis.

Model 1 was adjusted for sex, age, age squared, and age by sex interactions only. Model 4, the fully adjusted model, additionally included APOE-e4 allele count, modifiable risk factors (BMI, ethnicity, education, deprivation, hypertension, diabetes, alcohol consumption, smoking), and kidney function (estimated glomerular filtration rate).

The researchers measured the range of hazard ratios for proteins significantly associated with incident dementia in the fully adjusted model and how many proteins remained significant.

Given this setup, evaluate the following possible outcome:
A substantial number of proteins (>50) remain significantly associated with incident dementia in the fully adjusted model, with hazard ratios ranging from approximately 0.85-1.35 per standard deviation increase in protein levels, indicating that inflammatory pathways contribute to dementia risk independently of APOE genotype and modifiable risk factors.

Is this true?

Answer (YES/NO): NO